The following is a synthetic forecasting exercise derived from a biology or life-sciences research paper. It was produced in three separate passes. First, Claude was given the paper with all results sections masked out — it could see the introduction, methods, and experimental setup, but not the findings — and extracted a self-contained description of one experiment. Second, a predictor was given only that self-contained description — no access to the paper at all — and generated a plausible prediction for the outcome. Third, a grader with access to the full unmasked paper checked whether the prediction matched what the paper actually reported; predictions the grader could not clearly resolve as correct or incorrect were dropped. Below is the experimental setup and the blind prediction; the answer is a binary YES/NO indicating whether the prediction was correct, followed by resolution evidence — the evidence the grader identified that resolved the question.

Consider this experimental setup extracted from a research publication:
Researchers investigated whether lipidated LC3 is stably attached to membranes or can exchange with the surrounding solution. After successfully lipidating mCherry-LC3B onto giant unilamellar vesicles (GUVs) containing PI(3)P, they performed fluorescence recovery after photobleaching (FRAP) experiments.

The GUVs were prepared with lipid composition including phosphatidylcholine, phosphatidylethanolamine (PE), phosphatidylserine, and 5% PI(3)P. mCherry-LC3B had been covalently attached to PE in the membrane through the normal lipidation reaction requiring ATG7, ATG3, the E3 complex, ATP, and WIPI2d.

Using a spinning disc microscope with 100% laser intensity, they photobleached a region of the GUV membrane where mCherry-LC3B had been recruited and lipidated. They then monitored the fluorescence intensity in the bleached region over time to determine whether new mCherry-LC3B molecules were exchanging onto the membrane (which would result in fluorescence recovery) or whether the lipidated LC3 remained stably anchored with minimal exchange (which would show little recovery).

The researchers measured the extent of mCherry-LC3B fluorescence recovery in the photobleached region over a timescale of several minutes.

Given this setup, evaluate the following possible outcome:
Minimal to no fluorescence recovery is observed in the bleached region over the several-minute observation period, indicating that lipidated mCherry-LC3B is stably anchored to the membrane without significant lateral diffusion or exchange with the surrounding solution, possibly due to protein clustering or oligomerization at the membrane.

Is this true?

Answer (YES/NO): YES